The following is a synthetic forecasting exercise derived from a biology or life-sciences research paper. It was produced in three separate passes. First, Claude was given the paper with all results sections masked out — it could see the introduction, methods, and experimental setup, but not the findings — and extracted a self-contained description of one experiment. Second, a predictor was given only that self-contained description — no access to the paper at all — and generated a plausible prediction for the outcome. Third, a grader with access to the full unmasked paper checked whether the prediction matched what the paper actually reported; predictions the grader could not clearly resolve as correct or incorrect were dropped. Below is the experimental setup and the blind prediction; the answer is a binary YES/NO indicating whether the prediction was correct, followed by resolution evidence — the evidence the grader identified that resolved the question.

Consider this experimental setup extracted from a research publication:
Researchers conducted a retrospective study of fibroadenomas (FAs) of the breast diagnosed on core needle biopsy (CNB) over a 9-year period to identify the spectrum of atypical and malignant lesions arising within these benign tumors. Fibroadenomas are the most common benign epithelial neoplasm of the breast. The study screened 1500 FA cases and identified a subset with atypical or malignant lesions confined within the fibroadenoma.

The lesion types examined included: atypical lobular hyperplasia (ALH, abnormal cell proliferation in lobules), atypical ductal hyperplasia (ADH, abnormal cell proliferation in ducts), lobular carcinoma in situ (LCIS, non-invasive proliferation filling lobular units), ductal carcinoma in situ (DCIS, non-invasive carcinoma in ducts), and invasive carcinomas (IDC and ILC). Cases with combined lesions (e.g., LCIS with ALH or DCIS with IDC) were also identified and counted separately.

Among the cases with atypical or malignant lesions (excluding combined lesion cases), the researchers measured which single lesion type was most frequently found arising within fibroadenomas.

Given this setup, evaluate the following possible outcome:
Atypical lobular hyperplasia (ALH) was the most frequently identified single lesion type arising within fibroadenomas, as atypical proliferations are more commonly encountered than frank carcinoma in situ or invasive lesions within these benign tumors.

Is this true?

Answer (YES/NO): YES